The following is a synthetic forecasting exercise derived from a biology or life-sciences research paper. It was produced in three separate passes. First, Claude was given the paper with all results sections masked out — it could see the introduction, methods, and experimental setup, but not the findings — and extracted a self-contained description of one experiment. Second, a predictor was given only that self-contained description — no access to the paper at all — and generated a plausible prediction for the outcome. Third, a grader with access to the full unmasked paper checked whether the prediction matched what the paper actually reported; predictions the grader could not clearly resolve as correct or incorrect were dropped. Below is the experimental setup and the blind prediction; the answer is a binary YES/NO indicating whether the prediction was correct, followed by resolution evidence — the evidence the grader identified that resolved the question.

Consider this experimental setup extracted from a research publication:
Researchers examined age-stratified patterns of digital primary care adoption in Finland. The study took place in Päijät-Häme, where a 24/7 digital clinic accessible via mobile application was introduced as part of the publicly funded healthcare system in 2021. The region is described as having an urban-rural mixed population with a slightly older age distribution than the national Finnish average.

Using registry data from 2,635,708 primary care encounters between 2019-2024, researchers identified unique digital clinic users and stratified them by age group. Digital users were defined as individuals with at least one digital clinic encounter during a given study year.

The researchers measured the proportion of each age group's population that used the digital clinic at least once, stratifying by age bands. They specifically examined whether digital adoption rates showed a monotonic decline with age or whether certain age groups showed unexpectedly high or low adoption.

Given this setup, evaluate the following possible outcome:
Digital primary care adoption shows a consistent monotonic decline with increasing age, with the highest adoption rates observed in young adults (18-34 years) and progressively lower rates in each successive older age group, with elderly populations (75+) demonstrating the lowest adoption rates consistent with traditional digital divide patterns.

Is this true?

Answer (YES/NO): YES